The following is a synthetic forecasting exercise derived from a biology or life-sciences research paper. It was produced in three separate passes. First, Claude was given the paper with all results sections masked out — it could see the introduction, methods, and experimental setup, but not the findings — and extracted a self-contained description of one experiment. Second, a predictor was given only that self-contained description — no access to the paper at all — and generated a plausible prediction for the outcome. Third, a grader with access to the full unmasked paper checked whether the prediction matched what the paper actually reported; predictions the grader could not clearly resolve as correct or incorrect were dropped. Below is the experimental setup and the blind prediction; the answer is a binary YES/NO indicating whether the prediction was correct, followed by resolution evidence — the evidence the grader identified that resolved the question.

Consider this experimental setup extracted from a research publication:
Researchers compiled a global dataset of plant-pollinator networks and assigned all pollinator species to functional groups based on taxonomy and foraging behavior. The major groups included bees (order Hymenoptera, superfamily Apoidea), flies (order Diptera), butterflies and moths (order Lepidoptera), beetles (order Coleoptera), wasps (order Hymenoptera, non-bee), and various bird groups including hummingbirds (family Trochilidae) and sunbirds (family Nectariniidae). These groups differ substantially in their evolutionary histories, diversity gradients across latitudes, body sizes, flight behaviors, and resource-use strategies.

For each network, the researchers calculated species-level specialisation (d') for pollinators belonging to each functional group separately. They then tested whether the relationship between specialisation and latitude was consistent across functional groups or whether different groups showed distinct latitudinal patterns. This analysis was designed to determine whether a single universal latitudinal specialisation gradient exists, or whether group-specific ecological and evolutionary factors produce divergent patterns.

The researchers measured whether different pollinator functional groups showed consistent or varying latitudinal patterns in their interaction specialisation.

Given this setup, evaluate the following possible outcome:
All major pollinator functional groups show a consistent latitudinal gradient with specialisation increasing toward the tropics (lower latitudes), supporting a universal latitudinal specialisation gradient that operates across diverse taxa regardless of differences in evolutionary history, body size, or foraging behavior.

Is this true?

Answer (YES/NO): NO